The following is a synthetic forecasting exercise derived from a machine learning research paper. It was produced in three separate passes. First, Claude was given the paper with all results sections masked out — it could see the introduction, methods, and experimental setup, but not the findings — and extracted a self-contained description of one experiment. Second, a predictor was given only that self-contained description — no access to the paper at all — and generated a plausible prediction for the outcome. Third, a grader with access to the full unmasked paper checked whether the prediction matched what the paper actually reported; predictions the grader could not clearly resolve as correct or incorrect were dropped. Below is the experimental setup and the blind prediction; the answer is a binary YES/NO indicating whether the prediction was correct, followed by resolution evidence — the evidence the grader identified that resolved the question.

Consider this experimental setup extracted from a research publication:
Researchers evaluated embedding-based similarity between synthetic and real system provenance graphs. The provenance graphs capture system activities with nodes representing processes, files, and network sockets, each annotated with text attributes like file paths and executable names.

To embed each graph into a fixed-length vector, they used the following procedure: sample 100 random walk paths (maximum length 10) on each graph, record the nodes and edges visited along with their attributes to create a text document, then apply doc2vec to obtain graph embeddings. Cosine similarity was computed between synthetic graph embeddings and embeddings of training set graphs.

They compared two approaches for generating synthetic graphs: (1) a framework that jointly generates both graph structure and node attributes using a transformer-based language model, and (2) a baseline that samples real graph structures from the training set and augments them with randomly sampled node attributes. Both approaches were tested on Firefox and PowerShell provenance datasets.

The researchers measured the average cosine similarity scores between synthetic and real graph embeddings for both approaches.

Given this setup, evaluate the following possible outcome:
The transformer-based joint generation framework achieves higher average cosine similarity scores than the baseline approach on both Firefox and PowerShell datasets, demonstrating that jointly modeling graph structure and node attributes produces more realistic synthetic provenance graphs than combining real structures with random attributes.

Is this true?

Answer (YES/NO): NO